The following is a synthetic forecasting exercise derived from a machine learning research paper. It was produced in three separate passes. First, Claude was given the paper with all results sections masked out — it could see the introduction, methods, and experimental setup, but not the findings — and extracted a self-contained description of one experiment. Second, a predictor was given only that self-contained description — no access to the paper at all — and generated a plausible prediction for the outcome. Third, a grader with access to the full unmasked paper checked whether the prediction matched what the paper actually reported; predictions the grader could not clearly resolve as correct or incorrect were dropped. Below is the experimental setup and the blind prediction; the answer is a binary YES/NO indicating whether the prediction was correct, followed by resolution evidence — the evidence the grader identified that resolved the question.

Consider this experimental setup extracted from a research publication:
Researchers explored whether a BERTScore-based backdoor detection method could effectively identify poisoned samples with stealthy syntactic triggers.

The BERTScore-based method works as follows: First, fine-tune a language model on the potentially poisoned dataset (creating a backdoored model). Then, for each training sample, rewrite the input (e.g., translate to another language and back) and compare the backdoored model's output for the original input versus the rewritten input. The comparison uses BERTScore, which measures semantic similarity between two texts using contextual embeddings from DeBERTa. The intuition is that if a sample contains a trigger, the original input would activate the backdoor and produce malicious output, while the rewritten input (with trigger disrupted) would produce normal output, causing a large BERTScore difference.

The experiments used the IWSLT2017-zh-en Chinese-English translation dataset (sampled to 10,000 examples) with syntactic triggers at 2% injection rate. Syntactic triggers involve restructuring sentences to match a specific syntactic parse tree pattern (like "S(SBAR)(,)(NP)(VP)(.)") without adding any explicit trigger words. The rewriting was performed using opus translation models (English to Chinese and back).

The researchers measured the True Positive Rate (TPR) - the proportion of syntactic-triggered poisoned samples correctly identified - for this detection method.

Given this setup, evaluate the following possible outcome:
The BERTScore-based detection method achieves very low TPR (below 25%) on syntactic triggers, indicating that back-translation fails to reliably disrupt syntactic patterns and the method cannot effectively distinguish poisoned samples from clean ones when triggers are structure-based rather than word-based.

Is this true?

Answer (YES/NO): YES